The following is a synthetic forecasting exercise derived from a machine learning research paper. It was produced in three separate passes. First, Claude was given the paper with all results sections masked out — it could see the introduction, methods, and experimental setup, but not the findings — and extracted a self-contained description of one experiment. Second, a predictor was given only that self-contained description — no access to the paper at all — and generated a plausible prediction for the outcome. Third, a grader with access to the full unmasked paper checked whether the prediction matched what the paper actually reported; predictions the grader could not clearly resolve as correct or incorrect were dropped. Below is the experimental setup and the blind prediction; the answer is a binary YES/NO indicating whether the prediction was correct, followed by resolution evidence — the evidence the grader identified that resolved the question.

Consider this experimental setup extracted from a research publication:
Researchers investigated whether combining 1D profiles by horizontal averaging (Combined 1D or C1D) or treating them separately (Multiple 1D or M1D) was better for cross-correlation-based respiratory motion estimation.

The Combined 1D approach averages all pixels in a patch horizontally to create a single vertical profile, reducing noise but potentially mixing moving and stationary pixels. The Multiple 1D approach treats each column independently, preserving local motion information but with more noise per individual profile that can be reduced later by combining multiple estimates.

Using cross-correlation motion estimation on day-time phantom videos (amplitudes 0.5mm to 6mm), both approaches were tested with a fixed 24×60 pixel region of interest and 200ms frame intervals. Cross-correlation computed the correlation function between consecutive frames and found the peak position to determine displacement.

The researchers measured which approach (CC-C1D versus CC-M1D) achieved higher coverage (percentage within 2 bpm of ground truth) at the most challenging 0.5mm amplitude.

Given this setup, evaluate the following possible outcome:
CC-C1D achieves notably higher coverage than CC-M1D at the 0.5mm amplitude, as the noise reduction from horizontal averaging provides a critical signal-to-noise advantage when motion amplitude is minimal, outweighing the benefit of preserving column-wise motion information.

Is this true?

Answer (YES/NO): NO